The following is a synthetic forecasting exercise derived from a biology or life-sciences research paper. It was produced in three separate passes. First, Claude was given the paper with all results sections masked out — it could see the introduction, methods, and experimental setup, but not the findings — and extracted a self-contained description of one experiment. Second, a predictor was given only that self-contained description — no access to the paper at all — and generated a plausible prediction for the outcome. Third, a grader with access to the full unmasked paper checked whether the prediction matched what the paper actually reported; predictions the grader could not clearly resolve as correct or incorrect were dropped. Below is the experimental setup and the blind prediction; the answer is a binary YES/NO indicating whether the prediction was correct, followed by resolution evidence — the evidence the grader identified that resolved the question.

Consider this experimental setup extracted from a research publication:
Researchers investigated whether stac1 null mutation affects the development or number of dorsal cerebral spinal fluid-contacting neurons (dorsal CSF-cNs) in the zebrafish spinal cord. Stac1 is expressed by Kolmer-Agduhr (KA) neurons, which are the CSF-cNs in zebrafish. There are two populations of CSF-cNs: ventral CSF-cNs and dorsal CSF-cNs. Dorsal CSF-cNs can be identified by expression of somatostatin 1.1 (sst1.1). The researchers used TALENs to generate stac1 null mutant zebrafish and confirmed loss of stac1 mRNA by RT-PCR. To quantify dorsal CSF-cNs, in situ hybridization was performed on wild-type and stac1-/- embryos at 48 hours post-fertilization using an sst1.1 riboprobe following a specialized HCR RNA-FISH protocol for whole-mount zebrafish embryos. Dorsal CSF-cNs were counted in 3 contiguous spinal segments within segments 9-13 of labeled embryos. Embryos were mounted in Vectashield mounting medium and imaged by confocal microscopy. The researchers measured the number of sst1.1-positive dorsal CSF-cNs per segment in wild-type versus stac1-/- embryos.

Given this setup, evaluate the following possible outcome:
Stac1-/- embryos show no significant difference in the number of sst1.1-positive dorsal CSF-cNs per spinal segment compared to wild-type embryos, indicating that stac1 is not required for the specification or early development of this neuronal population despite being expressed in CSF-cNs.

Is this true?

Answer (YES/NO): YES